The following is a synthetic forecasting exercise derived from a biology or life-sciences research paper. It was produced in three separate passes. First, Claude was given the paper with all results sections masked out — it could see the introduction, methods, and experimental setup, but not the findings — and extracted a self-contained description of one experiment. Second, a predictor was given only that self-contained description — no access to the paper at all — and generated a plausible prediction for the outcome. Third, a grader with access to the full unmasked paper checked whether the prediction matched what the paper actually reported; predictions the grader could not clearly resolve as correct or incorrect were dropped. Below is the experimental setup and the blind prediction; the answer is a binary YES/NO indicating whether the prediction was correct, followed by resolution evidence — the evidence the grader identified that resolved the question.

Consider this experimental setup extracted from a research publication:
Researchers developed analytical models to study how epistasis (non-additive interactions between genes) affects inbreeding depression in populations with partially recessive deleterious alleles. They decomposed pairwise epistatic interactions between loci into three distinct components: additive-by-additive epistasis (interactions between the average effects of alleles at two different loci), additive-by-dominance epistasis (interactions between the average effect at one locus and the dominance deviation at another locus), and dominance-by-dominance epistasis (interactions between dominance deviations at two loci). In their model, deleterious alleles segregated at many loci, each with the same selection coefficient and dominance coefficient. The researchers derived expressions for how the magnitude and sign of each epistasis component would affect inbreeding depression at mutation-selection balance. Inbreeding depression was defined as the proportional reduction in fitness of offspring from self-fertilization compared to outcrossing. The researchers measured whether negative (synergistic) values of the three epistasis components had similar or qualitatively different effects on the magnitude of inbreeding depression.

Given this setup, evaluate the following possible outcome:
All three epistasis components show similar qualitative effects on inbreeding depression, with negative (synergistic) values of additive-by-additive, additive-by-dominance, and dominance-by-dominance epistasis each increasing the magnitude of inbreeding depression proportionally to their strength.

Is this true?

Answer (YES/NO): NO